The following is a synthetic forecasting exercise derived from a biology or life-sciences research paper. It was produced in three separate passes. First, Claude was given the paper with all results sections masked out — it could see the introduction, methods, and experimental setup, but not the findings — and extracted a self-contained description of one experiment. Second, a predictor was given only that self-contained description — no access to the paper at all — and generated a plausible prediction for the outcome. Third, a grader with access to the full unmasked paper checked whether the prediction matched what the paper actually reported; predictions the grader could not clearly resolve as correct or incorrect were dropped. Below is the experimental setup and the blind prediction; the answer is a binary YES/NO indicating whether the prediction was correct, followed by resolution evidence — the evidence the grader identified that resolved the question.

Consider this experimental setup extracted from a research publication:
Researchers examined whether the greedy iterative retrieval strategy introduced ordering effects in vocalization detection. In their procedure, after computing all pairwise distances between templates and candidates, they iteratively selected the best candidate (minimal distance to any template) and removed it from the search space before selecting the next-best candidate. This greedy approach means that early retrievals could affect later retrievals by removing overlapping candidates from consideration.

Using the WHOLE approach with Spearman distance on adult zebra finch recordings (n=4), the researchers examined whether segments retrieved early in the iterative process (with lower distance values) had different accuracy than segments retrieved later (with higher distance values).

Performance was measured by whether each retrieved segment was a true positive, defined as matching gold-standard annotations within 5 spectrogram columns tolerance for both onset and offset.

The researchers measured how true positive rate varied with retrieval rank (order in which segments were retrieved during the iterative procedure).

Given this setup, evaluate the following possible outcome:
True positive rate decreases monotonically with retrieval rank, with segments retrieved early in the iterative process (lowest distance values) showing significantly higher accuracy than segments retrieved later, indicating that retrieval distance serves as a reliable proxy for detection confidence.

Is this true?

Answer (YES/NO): NO